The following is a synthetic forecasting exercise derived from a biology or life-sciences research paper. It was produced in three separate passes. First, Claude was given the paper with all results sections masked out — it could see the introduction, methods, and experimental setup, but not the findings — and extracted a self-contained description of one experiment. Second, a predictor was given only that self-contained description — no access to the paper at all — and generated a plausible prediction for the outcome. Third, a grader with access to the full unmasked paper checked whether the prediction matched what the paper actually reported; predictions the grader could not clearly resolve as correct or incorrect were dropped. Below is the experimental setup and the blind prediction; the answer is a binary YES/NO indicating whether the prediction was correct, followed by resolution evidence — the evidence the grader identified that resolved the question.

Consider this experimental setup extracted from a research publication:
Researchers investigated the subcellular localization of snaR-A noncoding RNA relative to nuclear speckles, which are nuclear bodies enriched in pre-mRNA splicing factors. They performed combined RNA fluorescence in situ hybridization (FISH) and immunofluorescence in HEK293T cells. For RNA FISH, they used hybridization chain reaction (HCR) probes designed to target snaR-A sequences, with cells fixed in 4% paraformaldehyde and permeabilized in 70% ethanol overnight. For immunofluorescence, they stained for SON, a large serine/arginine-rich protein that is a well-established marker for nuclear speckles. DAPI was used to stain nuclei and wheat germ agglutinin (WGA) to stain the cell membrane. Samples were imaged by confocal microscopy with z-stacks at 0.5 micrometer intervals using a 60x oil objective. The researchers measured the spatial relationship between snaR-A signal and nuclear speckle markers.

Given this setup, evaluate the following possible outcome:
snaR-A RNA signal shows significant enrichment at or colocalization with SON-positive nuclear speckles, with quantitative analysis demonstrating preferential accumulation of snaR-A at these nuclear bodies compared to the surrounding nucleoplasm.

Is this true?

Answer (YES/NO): NO